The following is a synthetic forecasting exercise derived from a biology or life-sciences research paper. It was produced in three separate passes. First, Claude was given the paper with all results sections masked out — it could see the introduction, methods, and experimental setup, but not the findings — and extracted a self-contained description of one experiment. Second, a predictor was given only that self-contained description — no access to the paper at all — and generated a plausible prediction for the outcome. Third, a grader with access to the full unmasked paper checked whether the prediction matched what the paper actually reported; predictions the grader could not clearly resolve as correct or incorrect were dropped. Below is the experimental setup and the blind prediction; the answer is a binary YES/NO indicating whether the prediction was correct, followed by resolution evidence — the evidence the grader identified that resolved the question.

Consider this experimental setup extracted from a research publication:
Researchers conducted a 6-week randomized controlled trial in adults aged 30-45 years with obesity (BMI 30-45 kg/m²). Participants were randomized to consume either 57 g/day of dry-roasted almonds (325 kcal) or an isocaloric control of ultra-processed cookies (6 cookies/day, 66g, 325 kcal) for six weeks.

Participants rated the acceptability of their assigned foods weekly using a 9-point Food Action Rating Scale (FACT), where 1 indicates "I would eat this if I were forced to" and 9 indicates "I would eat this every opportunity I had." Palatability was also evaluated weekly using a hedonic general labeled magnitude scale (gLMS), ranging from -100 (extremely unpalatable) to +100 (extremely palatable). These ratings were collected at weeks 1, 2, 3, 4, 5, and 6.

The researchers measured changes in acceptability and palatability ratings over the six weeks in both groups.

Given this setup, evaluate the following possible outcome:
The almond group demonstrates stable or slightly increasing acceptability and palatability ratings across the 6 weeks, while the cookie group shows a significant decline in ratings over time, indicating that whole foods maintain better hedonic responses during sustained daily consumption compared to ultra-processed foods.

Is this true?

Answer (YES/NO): NO